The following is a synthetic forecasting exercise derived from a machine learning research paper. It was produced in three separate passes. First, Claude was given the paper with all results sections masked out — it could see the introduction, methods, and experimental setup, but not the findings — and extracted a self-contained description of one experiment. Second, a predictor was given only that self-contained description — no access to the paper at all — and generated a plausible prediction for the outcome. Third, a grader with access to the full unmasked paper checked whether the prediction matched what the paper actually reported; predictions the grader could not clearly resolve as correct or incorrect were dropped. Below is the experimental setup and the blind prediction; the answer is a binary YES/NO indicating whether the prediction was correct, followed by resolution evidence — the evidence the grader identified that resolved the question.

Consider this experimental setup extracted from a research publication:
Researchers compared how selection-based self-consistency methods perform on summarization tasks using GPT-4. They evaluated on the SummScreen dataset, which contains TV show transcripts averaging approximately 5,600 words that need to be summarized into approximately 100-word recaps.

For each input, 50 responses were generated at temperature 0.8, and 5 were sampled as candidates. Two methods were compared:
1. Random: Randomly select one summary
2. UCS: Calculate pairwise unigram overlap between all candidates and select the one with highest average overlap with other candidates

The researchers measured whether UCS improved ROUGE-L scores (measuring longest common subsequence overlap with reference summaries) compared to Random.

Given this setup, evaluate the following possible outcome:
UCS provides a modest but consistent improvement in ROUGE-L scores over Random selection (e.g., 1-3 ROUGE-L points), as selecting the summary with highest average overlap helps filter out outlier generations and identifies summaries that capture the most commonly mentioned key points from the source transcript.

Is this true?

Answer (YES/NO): NO